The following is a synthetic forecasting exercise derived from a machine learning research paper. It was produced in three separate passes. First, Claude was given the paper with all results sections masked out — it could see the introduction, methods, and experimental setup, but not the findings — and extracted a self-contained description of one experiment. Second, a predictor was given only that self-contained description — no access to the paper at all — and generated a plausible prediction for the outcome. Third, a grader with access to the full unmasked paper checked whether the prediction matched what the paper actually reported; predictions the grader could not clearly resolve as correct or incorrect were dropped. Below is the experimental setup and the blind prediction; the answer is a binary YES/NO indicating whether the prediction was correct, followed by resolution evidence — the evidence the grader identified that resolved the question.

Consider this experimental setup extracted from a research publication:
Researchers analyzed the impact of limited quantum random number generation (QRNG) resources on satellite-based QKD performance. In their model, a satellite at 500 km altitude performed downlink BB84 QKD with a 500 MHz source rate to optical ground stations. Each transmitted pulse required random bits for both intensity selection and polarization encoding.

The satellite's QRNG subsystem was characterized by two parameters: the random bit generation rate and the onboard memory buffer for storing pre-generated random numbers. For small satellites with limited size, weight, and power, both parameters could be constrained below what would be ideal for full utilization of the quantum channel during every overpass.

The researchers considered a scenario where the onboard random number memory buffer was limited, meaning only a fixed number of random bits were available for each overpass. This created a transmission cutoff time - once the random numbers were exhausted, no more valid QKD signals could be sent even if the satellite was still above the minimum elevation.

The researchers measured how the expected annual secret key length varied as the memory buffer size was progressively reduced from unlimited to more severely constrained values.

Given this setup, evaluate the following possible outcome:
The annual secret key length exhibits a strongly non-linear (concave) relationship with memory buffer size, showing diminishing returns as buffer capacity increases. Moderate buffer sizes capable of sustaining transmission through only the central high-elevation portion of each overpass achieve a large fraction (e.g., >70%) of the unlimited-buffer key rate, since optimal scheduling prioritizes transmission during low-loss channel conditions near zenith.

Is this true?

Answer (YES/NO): NO